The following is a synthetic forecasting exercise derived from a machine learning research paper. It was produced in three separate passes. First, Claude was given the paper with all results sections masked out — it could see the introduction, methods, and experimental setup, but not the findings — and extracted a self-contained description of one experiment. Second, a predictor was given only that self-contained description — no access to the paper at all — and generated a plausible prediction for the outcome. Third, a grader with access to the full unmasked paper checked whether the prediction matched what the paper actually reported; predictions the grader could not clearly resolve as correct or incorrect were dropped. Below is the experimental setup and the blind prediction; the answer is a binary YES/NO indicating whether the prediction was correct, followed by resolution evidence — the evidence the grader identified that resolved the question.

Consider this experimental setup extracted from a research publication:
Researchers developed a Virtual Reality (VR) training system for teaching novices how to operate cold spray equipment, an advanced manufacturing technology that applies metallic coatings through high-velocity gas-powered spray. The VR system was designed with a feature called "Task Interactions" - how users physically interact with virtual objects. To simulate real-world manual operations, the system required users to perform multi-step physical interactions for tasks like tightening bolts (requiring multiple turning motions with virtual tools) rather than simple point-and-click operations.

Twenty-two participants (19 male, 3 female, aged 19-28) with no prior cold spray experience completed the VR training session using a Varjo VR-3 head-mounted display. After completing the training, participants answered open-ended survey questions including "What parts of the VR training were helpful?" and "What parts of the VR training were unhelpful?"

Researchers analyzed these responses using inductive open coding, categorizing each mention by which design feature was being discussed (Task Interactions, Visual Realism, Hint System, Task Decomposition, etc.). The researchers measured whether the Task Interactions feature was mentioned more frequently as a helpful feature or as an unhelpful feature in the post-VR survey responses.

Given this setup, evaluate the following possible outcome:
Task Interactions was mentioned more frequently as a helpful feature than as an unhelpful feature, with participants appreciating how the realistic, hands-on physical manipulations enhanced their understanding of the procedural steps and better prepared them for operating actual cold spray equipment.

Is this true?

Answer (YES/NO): NO